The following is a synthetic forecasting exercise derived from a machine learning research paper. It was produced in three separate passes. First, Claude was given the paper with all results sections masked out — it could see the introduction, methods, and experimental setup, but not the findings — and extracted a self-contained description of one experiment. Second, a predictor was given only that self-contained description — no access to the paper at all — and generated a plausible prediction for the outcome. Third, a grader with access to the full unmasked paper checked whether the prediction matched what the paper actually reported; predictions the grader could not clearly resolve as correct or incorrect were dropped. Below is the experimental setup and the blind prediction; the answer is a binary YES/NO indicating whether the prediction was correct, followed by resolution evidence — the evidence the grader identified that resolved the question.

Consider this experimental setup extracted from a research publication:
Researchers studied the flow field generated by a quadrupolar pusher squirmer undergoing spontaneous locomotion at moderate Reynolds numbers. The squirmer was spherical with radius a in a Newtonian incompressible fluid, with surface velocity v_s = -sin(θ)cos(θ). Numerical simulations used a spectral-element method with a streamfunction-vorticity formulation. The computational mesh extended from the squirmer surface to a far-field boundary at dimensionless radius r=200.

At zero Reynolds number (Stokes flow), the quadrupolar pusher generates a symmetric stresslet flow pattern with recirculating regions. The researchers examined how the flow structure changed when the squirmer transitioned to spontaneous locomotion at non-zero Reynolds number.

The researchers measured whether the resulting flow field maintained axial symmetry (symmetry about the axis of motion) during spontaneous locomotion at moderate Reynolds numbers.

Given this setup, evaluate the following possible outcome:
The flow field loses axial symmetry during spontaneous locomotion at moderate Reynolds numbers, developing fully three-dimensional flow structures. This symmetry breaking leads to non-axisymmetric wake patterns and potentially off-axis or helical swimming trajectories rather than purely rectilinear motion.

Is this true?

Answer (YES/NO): NO